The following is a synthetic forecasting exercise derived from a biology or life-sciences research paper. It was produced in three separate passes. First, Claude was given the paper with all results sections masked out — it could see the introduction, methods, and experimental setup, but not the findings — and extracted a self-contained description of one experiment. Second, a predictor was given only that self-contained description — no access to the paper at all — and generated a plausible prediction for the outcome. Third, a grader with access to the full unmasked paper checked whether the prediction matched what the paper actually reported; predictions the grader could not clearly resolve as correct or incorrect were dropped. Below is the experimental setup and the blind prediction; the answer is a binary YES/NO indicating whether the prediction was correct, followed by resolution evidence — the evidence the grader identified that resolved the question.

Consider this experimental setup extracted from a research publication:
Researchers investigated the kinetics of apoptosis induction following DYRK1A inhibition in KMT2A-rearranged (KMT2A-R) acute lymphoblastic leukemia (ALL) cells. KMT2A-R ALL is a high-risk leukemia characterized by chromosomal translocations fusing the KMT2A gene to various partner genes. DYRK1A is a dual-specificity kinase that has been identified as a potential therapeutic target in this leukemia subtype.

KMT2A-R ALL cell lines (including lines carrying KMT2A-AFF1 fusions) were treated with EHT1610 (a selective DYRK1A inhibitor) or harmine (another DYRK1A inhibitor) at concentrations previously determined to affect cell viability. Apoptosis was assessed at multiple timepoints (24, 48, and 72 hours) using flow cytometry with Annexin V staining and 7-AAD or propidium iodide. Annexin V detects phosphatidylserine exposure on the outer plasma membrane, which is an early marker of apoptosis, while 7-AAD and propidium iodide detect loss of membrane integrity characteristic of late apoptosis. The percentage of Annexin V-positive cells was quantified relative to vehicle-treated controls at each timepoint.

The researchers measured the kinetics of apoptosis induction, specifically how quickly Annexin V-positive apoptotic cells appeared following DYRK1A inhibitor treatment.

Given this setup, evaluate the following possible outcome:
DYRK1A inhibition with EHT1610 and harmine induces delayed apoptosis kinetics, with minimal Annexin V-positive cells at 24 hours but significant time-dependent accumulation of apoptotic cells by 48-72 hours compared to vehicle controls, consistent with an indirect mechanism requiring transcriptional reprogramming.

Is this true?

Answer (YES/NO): NO